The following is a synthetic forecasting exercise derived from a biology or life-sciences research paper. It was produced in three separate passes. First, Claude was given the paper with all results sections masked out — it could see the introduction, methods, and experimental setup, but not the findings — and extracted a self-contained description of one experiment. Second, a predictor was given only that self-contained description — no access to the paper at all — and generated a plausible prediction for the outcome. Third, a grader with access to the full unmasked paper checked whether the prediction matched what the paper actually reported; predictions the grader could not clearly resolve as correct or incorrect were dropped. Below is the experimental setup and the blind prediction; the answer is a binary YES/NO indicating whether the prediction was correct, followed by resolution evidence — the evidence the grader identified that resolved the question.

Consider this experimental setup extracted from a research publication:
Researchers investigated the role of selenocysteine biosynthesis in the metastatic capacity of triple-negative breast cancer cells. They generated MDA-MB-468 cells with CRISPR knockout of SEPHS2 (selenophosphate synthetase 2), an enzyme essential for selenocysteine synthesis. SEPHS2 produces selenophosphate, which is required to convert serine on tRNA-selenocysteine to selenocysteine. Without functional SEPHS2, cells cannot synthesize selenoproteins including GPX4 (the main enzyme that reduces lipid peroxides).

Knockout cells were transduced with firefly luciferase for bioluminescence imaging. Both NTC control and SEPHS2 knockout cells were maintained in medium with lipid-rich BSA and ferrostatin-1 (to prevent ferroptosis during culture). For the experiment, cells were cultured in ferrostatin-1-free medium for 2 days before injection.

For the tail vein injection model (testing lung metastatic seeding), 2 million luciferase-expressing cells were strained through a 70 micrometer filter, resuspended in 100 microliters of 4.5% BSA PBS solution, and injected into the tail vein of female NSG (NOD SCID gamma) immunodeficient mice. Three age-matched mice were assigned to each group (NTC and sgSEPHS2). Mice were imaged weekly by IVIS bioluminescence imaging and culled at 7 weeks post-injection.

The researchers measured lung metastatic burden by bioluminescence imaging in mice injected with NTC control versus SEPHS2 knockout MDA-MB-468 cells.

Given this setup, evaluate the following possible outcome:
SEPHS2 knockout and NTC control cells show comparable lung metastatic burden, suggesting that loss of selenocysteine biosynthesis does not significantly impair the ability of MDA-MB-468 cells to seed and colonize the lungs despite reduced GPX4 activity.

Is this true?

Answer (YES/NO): NO